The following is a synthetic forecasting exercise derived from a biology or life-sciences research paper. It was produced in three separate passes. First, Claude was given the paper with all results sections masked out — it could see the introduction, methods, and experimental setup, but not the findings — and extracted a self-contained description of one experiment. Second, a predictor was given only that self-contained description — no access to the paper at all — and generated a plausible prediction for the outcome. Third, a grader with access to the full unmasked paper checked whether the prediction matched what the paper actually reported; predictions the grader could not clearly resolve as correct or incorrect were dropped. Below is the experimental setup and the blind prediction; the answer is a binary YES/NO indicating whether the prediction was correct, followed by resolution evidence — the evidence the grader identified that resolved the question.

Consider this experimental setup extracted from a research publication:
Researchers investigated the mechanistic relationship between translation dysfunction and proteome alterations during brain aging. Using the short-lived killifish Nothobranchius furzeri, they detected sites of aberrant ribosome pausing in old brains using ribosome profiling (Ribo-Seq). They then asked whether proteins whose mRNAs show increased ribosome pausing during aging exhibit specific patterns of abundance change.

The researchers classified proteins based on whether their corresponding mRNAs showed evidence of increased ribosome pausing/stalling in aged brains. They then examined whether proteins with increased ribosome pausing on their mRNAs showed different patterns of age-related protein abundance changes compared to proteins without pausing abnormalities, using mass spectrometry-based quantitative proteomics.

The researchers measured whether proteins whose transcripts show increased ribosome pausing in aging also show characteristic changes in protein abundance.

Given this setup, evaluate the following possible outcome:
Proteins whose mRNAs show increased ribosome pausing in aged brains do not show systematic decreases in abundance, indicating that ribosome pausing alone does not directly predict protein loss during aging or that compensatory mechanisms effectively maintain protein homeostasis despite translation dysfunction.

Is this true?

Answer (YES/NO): NO